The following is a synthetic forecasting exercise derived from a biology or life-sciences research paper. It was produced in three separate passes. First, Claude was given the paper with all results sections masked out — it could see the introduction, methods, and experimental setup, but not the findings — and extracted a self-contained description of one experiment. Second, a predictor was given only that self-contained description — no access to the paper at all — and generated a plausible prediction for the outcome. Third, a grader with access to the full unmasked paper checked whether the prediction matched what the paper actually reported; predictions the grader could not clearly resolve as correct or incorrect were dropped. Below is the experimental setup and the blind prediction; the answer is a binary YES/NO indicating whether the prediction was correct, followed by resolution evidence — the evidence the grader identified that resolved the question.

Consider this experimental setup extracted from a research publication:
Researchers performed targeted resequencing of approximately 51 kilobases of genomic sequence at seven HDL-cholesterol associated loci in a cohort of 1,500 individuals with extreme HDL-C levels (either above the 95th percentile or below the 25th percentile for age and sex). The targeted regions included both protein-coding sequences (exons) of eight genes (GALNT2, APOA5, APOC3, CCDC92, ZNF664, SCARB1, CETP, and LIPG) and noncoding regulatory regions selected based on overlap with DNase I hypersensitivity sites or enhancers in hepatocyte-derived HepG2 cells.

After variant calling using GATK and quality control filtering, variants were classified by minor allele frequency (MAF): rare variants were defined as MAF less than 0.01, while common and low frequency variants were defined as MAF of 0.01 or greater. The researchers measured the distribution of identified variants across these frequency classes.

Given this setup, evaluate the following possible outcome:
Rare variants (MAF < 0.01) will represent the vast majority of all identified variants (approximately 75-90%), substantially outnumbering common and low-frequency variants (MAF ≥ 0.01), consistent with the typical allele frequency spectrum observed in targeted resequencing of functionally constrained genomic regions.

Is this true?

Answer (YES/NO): YES